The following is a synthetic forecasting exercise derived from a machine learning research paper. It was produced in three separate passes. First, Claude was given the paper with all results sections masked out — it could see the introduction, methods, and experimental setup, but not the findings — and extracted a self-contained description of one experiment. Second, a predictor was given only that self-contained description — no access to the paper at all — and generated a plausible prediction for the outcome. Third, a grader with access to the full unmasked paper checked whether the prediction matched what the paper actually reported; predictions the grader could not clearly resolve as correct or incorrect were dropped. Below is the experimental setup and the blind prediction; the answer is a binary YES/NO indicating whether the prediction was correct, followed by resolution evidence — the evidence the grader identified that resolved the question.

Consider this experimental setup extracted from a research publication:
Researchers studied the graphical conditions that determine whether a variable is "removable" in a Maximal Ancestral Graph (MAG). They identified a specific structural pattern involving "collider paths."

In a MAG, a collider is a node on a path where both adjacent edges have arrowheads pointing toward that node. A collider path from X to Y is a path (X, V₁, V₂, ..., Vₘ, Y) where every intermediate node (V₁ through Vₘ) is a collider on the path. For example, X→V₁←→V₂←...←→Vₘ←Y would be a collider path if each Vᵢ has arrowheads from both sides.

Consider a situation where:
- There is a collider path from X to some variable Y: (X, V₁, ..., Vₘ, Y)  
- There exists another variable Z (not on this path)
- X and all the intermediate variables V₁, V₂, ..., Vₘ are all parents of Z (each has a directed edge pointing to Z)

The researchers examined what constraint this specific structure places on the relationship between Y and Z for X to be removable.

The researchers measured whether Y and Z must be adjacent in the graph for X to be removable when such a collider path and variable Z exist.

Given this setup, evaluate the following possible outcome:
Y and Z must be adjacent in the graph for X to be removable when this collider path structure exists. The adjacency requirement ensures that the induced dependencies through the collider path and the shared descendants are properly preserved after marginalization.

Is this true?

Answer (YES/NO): YES